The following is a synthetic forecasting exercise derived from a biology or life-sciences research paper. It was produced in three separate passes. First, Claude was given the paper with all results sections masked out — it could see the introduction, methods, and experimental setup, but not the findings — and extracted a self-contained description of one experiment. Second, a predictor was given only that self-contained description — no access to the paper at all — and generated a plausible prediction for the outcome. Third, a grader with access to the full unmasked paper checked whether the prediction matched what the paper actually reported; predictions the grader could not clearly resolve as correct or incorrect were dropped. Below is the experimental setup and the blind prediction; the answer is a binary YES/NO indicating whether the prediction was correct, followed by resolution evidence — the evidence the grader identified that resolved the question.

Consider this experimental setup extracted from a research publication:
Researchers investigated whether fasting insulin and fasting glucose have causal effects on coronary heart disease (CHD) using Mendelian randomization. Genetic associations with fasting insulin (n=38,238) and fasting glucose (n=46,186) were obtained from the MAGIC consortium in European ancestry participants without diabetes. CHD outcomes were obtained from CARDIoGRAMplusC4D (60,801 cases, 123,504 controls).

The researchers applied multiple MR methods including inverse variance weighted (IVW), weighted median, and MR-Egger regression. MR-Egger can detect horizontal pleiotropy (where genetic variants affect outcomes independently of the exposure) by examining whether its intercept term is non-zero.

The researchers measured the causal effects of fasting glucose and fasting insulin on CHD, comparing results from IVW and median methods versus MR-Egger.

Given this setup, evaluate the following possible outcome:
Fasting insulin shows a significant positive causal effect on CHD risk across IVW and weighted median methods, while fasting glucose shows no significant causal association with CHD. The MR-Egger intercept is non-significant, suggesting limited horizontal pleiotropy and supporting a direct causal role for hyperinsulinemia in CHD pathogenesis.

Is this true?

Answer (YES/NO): NO